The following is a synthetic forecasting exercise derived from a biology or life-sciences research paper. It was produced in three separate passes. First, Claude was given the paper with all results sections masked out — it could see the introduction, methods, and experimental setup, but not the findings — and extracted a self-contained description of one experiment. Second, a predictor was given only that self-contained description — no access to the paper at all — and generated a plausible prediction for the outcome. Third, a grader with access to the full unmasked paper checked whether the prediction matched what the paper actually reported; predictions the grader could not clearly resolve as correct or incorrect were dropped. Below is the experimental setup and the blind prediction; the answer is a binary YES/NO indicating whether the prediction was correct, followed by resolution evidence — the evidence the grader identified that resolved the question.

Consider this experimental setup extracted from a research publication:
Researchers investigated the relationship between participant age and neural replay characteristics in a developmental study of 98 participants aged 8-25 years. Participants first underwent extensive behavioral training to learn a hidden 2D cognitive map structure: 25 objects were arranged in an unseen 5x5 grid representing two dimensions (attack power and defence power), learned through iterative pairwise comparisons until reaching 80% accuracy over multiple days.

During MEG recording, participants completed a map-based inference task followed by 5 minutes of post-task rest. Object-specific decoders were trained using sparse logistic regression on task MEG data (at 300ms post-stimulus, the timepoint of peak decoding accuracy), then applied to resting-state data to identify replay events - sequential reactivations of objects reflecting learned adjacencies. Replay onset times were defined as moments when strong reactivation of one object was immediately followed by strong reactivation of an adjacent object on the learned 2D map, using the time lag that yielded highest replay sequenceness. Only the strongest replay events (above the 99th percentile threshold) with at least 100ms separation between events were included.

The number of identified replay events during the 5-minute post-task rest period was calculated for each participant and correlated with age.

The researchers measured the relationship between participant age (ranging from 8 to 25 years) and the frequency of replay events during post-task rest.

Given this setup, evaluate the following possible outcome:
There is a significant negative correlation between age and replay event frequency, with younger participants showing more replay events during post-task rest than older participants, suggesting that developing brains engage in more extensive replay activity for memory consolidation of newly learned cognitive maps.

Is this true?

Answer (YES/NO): YES